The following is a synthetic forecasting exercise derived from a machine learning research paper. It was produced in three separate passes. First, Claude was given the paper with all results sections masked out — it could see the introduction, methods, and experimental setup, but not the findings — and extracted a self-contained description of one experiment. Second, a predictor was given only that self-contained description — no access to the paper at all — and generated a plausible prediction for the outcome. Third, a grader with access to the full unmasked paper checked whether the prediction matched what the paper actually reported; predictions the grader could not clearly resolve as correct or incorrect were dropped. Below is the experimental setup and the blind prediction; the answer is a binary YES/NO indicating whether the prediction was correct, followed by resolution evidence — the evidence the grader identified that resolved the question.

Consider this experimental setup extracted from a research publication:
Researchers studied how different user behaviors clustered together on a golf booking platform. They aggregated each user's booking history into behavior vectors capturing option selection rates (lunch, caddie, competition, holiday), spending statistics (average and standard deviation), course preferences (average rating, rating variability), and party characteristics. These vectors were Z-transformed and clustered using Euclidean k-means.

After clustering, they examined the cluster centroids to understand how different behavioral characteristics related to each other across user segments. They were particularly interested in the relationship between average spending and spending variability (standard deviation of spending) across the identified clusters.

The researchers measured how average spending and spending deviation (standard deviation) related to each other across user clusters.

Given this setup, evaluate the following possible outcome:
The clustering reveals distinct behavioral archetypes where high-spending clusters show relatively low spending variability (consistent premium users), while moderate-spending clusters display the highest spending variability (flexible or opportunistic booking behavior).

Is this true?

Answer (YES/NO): NO